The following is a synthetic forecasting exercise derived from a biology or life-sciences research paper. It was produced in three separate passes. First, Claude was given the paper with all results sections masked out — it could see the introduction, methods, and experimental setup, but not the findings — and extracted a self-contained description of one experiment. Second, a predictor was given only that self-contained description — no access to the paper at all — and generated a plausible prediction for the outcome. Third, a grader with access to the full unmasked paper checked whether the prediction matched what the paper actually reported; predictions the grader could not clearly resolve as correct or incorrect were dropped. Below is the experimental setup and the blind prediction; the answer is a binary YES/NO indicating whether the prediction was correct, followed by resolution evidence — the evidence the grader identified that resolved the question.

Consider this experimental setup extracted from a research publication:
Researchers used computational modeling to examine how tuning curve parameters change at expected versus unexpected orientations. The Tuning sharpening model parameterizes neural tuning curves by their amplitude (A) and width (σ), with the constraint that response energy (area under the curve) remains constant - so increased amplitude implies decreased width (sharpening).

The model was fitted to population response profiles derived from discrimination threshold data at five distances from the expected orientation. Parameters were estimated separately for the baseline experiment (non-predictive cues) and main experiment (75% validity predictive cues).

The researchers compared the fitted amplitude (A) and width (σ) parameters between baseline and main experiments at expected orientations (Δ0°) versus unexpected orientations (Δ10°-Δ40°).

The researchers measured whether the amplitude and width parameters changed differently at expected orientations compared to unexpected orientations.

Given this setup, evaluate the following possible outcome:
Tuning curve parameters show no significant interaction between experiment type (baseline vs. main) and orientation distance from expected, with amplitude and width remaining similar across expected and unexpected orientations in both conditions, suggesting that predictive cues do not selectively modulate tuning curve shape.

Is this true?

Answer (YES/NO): NO